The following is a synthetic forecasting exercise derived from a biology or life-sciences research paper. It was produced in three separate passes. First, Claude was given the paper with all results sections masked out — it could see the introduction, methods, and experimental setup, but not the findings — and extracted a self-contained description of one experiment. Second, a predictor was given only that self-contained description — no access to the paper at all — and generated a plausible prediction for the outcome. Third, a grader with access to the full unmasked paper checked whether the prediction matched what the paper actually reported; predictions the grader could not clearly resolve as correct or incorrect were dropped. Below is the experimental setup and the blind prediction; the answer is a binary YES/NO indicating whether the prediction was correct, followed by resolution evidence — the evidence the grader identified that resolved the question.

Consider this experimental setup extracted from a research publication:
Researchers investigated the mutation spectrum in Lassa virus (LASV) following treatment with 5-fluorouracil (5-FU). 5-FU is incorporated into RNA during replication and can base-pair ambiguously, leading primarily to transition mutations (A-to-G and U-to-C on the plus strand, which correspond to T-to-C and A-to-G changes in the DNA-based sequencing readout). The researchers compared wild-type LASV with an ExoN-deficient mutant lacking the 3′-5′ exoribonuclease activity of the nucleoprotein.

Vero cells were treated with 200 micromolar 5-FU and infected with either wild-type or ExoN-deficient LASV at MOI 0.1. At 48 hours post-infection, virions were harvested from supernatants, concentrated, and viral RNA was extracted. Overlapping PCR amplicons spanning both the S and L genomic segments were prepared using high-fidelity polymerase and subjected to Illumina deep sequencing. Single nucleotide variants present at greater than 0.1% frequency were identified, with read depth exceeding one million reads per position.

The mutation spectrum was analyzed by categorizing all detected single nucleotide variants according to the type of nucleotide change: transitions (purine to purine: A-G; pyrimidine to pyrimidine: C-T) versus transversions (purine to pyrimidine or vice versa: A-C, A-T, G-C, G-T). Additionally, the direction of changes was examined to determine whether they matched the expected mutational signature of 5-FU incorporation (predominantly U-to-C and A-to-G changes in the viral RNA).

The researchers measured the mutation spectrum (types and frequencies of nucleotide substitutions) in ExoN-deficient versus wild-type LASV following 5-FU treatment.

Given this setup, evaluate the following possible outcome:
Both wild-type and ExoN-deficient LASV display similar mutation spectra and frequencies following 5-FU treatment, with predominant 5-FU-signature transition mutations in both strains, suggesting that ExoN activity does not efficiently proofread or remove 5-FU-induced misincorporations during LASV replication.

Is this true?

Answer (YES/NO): NO